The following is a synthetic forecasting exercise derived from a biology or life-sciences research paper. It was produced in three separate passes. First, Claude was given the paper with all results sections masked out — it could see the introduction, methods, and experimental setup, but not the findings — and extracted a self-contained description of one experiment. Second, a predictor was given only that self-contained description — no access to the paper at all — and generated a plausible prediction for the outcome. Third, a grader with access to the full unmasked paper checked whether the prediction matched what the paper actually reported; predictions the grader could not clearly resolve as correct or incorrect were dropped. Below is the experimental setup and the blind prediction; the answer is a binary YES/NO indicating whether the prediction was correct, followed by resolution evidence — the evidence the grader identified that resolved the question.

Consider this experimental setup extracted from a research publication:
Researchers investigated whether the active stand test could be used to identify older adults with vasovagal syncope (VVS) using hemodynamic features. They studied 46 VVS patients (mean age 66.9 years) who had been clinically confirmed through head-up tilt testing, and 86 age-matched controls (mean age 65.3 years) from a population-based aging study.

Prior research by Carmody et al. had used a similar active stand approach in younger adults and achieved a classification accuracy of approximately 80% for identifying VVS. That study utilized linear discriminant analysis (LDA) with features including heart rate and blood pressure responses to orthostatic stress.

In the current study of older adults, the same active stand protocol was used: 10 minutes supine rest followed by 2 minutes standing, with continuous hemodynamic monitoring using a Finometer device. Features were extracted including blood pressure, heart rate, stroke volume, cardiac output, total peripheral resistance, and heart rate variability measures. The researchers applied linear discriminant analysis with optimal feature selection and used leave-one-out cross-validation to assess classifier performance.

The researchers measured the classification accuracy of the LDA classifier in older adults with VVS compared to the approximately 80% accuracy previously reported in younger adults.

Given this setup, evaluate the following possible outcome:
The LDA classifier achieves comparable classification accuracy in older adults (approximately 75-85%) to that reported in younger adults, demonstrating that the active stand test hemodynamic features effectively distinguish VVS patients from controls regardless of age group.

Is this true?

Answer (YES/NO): NO